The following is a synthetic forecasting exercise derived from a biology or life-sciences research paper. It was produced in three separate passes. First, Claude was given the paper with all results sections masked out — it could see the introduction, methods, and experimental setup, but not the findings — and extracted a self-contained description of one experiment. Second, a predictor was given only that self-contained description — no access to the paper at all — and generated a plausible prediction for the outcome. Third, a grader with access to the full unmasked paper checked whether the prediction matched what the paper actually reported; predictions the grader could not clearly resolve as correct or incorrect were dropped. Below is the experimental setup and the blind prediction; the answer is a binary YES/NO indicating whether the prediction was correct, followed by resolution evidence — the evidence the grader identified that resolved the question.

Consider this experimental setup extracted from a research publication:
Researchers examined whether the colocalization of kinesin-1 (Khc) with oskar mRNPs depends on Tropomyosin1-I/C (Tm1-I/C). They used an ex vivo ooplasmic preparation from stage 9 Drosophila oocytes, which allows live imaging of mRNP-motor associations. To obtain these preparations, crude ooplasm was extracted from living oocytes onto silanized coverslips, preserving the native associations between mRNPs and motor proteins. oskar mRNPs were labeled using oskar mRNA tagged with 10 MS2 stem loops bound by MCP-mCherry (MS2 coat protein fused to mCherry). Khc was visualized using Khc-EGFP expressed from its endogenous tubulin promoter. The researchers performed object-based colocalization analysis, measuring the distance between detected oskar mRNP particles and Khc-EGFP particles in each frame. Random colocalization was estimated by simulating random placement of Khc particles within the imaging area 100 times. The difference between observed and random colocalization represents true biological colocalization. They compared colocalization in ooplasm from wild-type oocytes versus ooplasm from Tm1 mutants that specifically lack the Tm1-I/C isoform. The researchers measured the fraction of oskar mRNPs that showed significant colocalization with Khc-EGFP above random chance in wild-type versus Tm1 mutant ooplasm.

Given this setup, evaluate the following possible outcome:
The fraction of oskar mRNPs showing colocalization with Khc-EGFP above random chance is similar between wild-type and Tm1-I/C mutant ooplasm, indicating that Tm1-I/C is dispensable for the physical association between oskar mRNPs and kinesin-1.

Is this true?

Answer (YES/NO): NO